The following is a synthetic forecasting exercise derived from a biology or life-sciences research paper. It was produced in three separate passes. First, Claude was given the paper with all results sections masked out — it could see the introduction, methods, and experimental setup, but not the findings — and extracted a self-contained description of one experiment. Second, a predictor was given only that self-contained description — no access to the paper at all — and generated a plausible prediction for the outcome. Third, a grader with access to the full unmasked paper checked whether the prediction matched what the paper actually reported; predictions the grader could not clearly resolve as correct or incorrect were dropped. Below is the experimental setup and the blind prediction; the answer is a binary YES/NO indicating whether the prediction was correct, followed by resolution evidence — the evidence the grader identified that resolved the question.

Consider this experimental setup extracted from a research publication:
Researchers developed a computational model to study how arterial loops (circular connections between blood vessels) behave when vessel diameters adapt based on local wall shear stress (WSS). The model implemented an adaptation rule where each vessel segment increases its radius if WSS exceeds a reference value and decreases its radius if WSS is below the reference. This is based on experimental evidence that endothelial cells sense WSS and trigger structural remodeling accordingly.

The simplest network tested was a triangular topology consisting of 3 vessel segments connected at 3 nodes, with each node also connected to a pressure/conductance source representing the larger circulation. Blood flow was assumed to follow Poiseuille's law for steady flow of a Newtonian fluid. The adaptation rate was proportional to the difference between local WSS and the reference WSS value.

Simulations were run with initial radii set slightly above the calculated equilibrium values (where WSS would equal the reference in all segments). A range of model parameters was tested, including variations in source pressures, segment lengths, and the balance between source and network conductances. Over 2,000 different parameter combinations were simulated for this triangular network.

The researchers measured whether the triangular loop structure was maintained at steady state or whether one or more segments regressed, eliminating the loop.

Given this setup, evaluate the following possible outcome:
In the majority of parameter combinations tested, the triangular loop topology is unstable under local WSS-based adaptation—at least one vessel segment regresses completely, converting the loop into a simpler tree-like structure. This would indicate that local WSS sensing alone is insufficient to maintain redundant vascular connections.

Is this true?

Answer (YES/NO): YES